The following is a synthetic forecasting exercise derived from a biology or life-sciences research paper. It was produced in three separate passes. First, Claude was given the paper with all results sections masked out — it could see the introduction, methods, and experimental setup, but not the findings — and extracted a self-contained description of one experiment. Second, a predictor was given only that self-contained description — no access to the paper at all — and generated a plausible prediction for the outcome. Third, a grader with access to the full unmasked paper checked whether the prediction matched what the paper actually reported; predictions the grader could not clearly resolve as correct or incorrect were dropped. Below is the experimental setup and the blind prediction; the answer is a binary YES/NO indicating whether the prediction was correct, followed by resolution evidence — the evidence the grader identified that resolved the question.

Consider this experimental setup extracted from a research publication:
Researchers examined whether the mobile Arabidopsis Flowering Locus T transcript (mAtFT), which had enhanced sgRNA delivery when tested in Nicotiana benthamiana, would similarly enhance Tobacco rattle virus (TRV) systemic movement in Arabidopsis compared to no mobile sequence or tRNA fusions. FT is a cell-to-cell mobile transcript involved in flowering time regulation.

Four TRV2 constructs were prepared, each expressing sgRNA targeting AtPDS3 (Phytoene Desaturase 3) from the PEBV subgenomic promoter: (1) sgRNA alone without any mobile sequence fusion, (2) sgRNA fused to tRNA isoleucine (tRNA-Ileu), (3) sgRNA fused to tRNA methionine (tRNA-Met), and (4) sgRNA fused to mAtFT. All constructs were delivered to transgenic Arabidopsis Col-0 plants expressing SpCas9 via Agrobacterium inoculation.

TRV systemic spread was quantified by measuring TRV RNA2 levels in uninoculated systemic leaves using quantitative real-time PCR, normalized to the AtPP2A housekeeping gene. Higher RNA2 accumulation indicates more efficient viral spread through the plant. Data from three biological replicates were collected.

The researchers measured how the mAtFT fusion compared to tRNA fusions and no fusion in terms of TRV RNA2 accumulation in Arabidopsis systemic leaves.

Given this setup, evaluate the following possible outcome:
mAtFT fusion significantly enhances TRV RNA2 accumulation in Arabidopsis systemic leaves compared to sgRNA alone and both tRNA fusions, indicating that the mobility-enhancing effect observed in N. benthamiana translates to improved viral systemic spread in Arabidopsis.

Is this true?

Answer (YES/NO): NO